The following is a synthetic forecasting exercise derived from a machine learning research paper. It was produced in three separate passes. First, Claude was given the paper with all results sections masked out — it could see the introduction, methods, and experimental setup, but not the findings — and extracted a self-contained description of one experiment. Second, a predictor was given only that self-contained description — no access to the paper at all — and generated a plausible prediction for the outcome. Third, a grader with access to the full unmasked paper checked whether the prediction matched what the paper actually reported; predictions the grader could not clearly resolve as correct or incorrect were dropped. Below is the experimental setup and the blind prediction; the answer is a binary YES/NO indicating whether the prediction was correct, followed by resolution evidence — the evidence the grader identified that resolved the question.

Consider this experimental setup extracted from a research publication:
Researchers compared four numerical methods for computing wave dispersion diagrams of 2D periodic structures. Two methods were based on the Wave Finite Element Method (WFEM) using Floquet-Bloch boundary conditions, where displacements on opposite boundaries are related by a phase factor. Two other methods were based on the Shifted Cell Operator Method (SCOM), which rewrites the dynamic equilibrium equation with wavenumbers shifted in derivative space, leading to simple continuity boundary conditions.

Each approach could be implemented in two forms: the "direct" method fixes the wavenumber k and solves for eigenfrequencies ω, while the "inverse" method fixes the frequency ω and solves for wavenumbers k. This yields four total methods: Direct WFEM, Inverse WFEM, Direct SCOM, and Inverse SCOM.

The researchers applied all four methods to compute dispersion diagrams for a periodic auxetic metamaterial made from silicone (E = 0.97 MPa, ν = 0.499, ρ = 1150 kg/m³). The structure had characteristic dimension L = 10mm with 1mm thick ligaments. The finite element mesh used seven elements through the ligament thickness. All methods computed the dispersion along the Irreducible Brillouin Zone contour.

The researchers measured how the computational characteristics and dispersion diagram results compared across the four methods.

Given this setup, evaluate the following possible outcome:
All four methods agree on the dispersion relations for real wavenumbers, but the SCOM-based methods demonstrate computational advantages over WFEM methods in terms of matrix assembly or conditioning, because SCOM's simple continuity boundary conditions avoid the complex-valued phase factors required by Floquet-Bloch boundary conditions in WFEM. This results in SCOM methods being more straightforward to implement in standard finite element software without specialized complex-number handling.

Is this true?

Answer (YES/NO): NO